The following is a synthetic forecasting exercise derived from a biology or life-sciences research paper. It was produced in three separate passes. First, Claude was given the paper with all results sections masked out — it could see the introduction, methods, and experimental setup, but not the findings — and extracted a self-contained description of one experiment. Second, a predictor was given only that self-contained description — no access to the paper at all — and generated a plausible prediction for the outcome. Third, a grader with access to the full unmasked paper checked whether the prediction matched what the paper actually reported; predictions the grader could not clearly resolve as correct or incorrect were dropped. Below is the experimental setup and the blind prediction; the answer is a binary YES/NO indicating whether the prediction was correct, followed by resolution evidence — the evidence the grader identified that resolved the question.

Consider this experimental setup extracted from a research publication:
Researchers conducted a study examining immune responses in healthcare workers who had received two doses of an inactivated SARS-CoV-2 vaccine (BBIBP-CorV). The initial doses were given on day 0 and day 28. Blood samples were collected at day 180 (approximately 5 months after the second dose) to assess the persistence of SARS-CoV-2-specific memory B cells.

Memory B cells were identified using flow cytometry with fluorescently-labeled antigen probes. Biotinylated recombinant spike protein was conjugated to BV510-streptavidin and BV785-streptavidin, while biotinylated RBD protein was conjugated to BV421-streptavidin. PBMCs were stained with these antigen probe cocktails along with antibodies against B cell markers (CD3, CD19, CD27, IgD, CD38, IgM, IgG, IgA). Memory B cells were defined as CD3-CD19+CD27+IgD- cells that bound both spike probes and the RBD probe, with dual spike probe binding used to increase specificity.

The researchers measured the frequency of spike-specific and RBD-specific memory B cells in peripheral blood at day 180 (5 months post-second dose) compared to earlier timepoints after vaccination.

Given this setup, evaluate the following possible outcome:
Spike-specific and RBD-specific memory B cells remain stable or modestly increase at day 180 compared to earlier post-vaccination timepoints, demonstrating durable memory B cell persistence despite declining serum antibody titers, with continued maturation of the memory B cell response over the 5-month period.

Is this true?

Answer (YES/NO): NO